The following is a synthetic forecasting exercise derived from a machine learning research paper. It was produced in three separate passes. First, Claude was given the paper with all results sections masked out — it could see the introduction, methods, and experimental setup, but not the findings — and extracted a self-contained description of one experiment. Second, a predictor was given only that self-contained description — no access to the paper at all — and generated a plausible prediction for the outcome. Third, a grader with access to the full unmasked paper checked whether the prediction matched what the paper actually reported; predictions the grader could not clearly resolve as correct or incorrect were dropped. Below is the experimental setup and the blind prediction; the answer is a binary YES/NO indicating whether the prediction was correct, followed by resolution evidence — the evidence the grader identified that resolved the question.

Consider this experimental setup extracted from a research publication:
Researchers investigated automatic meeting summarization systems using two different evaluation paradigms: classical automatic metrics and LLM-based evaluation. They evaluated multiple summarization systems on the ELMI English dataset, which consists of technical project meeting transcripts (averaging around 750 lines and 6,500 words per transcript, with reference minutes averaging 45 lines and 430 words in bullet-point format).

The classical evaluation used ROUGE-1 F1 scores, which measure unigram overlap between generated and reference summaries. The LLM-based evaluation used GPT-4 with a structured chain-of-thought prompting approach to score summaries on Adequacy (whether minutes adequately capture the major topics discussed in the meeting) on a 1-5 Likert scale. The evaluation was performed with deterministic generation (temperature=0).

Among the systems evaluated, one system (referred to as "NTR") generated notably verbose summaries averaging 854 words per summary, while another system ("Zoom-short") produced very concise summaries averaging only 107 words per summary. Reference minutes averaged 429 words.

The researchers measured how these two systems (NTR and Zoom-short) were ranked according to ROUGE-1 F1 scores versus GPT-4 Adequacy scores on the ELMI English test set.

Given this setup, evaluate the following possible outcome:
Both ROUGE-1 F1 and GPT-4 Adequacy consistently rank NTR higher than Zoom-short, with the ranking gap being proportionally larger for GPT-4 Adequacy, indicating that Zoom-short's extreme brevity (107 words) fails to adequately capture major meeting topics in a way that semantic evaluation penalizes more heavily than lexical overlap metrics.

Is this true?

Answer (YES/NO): NO